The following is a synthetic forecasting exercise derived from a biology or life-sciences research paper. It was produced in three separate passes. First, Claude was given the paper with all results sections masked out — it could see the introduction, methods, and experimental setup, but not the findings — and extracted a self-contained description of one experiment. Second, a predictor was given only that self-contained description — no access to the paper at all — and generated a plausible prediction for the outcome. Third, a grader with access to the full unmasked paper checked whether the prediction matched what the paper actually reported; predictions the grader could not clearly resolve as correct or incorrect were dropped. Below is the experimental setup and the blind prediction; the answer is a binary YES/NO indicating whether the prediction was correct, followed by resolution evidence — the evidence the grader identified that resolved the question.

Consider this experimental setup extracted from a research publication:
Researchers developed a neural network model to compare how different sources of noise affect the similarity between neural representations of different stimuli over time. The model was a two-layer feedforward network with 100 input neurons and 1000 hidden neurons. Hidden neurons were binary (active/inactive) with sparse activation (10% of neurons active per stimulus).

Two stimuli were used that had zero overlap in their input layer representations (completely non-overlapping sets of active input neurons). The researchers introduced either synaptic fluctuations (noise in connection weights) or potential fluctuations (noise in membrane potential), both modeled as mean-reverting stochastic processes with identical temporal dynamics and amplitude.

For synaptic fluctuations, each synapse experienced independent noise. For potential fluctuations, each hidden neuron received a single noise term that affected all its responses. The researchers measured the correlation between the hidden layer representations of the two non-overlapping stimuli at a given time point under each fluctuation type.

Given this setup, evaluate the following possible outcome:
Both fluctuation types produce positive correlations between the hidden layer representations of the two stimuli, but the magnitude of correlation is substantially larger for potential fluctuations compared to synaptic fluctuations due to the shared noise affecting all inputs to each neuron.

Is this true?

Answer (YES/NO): NO